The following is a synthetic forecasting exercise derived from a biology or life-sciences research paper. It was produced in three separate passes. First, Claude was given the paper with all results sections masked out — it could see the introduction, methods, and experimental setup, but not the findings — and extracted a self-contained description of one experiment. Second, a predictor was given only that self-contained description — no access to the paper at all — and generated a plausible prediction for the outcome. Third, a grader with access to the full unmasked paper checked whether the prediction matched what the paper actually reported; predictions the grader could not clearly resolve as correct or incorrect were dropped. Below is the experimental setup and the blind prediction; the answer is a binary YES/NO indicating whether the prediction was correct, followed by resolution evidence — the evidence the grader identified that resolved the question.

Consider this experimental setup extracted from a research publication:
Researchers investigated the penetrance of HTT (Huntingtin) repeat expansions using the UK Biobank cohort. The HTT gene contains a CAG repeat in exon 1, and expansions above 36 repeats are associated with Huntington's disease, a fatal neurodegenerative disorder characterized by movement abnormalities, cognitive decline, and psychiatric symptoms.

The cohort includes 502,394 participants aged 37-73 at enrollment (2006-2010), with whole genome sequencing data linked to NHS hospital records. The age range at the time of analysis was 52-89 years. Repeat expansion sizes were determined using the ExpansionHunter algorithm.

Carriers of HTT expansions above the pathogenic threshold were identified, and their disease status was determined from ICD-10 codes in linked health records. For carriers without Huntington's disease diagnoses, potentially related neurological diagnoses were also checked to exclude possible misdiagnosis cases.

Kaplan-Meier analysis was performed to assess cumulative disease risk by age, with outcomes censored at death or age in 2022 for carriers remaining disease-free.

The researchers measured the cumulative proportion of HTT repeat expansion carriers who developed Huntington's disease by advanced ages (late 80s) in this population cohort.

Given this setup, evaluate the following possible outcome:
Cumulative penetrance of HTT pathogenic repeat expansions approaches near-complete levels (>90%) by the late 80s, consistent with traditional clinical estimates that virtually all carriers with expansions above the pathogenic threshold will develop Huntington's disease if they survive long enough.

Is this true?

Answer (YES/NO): NO